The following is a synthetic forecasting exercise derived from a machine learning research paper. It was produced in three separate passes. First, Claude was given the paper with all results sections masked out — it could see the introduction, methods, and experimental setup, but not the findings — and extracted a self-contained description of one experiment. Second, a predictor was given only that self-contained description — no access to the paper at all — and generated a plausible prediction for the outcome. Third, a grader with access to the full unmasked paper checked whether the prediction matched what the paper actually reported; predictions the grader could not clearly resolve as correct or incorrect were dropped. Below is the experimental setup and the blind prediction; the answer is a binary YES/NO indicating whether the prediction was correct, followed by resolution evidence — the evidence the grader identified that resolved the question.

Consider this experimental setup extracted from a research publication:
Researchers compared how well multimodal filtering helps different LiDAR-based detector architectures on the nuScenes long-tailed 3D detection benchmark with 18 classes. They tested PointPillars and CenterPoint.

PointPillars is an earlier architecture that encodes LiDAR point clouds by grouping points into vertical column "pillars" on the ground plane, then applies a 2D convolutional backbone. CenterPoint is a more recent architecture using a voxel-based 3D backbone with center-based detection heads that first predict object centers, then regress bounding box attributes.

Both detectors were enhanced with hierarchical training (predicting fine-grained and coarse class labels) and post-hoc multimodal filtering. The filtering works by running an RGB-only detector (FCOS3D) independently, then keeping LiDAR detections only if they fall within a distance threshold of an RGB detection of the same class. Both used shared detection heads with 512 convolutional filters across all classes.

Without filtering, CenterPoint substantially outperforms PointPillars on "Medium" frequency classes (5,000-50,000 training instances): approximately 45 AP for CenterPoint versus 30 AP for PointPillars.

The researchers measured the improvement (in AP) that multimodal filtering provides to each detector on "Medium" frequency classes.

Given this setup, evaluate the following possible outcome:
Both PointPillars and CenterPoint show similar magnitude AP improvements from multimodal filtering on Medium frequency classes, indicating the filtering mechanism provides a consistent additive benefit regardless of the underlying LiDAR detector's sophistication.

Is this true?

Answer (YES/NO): NO